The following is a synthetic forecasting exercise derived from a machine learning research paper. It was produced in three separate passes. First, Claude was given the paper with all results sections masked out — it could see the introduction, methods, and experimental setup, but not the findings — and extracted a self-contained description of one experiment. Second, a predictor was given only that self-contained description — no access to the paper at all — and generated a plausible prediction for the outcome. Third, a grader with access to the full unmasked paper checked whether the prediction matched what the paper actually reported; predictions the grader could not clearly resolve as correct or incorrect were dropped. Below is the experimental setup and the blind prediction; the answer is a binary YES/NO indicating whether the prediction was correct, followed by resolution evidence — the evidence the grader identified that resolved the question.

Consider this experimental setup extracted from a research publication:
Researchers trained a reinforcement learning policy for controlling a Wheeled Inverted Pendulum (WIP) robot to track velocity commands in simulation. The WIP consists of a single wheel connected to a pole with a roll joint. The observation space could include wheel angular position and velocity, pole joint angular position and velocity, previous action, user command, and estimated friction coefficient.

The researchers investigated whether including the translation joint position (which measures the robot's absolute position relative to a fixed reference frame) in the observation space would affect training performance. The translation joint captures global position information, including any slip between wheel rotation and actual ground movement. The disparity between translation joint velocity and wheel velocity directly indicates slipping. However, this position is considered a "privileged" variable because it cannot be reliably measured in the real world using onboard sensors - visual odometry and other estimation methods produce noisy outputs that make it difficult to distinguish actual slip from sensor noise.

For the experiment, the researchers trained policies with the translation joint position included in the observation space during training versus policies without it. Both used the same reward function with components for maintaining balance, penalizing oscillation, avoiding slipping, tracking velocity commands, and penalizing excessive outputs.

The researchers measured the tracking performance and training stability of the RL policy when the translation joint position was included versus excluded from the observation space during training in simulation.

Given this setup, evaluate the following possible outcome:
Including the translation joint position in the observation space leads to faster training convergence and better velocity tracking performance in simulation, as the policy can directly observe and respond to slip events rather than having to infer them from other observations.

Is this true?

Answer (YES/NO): NO